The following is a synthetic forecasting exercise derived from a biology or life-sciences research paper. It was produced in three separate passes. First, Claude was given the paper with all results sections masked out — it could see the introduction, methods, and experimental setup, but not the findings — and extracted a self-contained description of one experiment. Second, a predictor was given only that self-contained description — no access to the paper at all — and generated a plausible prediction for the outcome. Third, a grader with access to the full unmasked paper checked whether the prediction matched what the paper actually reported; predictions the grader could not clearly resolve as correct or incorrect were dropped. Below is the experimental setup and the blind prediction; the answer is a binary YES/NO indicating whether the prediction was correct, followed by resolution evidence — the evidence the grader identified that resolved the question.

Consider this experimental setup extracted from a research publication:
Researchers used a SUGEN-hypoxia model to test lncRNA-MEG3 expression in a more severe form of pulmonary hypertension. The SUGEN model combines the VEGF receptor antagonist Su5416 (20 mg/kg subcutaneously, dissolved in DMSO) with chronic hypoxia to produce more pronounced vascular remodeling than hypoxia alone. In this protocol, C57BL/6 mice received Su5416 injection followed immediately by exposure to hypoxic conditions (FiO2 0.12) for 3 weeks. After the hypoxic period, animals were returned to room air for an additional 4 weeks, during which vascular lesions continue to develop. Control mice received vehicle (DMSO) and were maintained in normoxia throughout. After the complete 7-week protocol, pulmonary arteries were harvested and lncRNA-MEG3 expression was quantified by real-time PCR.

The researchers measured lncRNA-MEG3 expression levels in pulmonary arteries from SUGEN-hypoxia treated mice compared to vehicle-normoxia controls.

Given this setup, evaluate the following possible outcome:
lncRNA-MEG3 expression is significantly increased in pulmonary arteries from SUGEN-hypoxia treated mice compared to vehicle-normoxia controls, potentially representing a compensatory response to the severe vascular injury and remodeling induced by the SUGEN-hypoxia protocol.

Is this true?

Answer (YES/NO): YES